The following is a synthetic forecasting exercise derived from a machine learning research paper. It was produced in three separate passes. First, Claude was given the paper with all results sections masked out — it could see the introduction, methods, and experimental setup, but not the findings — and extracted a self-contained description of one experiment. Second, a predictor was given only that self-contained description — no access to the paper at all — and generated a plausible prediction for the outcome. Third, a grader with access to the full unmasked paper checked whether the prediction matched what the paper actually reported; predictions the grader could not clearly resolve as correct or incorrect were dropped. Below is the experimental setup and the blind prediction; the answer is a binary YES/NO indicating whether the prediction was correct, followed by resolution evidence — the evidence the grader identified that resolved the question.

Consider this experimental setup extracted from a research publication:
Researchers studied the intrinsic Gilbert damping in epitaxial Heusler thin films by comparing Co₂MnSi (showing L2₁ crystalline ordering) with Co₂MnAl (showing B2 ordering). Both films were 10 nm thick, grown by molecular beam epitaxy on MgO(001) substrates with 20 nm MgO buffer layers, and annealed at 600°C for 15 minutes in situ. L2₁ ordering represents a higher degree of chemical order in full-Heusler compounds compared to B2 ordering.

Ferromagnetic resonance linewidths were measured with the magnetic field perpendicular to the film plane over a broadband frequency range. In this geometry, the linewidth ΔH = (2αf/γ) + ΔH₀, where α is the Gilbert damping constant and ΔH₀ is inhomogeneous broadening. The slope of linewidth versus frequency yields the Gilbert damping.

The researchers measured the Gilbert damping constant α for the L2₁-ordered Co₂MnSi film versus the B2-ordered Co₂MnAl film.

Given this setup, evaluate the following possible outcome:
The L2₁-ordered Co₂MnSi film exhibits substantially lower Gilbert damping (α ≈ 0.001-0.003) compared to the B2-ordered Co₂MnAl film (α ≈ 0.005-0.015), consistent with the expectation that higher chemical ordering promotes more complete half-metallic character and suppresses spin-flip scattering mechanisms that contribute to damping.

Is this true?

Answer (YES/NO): NO